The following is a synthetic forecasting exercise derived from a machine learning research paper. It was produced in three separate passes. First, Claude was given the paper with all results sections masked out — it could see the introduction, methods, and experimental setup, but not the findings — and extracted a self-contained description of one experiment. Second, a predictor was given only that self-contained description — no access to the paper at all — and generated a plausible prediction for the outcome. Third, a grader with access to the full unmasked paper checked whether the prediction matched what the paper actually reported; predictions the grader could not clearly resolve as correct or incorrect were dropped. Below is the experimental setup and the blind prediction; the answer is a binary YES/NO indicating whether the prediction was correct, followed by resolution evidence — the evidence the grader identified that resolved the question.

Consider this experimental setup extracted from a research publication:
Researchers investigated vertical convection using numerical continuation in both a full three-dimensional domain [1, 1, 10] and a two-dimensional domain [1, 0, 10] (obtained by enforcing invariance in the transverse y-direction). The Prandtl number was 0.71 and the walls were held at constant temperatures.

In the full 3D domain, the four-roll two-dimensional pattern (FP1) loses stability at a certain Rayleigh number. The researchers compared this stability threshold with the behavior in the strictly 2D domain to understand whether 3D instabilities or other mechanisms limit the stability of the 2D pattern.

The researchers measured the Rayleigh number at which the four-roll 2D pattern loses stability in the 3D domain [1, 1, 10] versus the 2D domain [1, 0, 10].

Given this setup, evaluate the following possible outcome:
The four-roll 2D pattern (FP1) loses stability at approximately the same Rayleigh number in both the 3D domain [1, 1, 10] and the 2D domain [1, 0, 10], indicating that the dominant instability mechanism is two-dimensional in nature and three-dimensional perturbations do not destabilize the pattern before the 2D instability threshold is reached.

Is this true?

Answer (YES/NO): NO